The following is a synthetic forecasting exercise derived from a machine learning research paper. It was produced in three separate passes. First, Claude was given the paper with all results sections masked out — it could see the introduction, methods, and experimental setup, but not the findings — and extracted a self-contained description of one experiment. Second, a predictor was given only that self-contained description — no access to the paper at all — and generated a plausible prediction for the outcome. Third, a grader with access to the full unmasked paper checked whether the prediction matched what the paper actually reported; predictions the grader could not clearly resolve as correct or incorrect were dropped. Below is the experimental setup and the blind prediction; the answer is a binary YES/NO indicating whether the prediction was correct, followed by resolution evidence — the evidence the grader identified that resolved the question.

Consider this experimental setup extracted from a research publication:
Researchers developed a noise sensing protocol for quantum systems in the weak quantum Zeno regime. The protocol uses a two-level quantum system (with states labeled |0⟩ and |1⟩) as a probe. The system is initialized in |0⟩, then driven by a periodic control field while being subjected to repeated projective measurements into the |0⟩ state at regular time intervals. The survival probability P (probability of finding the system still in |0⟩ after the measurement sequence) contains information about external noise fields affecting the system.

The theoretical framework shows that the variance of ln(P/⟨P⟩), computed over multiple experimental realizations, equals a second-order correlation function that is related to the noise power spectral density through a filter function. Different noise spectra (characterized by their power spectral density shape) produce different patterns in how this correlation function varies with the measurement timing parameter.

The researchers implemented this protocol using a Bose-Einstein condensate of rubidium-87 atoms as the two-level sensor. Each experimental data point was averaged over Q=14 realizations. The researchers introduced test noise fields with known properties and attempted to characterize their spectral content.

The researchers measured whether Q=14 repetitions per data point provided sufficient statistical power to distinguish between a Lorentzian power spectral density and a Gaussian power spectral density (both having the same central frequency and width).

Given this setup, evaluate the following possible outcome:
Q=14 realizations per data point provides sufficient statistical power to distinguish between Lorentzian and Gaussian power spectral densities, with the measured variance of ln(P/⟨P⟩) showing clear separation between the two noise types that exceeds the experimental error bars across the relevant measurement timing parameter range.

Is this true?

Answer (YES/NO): NO